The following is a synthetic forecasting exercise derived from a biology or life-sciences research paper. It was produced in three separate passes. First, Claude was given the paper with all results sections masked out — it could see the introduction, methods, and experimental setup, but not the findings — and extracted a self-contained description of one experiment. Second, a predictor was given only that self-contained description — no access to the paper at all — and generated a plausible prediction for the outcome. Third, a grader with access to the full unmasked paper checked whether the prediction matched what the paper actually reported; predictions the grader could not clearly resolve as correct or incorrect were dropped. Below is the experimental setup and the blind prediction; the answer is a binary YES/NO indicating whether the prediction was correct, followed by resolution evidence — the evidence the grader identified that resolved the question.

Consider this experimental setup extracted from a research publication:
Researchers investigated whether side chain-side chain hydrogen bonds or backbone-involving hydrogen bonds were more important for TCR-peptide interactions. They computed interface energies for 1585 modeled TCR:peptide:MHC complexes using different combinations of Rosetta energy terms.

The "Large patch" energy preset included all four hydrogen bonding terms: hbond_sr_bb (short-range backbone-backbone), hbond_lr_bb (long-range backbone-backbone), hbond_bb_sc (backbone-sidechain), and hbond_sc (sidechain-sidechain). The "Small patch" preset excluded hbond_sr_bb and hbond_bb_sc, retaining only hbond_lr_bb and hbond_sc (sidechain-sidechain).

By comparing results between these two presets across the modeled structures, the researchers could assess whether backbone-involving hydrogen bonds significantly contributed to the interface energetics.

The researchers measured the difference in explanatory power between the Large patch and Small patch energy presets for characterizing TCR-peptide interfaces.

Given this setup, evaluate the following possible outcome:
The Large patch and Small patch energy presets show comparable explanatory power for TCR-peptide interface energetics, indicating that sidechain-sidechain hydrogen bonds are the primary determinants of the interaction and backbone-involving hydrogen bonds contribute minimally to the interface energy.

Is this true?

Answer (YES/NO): YES